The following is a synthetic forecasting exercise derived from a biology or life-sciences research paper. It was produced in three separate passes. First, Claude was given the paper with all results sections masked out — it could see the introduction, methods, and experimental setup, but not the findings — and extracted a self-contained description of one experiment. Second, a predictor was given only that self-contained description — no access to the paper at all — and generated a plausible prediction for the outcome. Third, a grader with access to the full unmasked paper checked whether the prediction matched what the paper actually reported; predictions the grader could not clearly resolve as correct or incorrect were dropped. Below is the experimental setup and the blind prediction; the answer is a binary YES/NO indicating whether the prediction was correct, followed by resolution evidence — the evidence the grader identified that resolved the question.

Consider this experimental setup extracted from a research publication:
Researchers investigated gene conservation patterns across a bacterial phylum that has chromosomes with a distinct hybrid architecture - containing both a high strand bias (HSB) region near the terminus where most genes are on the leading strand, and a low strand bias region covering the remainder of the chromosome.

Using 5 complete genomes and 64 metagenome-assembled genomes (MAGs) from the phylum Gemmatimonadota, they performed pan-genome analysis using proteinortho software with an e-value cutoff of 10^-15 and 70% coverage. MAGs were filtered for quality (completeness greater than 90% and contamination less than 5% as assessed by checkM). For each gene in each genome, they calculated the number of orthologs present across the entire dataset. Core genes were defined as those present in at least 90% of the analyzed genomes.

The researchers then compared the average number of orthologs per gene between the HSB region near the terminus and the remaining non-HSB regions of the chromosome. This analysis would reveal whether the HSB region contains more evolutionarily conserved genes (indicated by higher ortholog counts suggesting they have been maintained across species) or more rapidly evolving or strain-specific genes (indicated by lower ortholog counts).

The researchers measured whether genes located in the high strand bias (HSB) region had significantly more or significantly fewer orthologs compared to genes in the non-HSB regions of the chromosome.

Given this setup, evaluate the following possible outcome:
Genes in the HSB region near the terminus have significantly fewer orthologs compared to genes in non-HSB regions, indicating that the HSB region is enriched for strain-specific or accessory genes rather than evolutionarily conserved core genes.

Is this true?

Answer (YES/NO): NO